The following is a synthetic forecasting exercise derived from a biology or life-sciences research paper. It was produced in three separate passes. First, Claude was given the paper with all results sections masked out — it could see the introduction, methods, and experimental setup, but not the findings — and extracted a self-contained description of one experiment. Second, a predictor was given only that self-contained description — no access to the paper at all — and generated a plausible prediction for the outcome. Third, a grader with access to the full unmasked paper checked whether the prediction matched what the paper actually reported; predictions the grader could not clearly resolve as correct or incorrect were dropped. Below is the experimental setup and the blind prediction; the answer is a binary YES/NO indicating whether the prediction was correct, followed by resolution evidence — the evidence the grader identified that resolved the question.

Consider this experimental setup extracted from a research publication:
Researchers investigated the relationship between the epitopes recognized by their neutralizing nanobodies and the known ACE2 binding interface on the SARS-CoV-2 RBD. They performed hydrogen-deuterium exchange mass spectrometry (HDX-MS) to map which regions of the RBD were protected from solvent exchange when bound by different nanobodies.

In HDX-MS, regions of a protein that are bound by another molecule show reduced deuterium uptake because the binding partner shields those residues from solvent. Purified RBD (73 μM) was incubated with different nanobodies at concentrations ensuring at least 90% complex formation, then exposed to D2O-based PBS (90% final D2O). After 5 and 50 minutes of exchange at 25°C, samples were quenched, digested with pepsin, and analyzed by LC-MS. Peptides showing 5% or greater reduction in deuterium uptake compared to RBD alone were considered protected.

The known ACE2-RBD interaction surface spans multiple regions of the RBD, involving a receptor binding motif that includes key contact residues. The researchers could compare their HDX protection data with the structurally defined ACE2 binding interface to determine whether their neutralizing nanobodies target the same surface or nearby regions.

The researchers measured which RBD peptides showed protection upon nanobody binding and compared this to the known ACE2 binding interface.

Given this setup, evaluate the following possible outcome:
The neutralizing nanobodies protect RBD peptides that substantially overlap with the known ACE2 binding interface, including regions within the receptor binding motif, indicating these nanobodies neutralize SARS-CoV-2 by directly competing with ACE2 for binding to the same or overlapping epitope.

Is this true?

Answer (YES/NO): YES